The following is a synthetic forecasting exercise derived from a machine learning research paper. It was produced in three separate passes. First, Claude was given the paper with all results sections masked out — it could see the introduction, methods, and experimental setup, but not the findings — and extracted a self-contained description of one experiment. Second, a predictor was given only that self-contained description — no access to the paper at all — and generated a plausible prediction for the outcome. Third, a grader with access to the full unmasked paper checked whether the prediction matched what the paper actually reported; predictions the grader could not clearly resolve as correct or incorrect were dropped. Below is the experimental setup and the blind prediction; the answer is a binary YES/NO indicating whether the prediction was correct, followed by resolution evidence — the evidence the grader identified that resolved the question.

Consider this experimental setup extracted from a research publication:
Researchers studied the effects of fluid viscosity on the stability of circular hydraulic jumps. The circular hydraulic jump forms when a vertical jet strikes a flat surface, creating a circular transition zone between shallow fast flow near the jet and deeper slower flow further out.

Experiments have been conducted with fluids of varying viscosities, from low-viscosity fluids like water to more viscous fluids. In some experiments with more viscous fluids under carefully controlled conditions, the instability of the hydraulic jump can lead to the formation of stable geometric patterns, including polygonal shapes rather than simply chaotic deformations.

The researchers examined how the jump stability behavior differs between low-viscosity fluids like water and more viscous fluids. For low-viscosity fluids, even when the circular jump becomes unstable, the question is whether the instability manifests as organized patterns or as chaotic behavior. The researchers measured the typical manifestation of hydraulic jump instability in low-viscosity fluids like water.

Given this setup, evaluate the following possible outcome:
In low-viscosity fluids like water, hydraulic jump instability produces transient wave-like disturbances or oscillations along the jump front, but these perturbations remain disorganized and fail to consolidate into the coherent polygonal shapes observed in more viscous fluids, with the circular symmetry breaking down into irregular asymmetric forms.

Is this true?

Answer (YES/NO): NO